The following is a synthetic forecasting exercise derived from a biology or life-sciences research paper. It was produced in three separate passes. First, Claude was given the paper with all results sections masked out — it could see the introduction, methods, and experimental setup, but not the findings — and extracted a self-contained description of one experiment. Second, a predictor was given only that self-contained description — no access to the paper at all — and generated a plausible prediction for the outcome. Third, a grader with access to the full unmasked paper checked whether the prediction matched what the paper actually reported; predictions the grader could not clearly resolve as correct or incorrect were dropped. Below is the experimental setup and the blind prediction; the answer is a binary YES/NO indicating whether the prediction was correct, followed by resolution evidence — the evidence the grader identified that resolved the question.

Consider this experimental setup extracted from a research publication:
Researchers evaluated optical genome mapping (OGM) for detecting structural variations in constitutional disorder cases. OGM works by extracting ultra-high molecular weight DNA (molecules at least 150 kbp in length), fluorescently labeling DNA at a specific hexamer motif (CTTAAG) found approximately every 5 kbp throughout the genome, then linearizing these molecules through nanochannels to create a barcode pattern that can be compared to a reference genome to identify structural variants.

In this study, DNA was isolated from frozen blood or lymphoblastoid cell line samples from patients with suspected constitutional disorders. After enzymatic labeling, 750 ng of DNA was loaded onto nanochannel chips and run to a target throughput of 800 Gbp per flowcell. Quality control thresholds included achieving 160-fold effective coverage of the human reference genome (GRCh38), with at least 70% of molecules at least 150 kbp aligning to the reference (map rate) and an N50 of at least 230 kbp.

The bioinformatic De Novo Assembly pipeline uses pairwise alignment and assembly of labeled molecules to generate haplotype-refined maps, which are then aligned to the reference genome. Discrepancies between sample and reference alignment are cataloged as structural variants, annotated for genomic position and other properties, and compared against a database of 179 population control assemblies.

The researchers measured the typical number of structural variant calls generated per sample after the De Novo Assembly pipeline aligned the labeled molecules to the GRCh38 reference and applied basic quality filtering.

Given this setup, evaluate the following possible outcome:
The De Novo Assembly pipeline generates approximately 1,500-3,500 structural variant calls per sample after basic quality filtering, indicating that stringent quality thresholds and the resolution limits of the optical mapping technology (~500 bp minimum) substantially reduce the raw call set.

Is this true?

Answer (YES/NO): NO